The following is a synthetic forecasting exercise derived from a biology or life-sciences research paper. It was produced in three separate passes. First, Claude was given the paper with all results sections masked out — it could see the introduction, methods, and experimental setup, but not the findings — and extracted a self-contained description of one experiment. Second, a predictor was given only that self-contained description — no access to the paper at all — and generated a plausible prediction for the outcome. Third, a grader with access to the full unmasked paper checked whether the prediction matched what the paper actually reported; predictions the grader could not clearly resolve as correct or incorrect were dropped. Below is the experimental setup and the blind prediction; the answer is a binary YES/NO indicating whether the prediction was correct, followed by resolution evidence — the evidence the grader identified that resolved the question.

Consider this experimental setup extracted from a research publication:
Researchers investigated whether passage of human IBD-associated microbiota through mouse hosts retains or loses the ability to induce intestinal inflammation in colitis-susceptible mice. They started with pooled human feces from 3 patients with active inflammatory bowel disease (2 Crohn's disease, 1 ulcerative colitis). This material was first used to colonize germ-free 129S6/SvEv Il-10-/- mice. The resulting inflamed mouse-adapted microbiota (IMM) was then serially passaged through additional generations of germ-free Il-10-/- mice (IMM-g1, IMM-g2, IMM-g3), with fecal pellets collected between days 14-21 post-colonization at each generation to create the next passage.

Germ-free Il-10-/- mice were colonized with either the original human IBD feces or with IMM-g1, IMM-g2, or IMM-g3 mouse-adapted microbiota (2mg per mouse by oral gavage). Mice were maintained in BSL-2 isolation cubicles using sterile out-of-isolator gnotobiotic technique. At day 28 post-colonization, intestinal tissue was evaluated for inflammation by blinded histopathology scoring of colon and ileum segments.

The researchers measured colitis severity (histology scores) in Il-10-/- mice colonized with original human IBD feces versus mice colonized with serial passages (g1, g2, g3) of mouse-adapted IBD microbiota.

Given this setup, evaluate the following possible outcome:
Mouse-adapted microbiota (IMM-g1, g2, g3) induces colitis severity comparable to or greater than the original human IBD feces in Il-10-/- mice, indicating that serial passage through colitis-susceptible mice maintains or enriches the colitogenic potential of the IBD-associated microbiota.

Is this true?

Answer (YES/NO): YES